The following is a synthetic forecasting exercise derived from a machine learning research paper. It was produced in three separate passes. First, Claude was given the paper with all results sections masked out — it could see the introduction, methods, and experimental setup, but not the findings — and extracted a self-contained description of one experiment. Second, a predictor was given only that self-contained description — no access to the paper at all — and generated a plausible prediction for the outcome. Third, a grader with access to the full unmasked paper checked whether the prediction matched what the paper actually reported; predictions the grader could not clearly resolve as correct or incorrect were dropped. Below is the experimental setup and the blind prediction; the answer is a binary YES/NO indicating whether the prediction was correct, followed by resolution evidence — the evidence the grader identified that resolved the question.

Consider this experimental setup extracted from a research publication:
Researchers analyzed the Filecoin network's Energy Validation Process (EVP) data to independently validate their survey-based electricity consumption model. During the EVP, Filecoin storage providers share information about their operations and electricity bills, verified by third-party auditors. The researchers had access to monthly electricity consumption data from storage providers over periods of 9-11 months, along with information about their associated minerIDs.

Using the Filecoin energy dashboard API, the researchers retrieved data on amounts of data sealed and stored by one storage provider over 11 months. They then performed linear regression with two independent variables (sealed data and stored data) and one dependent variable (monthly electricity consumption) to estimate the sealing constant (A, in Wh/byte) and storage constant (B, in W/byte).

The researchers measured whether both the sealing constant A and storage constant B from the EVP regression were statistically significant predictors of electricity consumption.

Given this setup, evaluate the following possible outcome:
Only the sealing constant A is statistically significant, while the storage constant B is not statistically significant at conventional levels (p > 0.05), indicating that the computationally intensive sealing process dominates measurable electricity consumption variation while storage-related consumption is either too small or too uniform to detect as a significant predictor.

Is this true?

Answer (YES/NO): NO